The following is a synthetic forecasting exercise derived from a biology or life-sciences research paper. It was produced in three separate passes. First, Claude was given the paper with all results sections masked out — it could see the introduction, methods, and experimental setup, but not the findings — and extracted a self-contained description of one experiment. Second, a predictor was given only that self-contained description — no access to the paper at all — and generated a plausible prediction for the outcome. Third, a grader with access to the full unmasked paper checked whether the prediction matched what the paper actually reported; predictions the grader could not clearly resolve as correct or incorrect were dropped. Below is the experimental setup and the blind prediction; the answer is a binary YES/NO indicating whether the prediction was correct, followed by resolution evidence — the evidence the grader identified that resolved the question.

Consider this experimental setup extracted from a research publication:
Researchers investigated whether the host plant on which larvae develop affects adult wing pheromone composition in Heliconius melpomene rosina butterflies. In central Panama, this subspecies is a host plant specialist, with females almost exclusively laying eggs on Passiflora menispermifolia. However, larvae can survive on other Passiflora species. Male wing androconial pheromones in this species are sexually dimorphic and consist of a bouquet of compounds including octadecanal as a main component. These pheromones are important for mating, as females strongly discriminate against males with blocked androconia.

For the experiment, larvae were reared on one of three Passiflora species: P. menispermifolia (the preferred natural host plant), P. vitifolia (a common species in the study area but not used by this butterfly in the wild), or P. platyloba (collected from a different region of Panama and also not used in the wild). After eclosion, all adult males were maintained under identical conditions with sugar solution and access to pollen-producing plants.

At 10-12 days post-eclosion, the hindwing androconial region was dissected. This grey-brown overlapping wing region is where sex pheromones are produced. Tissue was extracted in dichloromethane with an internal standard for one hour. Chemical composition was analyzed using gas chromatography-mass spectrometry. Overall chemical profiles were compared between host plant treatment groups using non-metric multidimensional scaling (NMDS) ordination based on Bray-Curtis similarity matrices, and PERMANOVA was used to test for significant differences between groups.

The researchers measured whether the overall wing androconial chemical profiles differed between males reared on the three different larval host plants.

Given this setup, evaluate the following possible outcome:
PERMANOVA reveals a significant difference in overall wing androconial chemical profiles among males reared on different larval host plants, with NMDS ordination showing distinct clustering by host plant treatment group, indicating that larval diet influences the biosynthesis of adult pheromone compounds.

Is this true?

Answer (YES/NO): NO